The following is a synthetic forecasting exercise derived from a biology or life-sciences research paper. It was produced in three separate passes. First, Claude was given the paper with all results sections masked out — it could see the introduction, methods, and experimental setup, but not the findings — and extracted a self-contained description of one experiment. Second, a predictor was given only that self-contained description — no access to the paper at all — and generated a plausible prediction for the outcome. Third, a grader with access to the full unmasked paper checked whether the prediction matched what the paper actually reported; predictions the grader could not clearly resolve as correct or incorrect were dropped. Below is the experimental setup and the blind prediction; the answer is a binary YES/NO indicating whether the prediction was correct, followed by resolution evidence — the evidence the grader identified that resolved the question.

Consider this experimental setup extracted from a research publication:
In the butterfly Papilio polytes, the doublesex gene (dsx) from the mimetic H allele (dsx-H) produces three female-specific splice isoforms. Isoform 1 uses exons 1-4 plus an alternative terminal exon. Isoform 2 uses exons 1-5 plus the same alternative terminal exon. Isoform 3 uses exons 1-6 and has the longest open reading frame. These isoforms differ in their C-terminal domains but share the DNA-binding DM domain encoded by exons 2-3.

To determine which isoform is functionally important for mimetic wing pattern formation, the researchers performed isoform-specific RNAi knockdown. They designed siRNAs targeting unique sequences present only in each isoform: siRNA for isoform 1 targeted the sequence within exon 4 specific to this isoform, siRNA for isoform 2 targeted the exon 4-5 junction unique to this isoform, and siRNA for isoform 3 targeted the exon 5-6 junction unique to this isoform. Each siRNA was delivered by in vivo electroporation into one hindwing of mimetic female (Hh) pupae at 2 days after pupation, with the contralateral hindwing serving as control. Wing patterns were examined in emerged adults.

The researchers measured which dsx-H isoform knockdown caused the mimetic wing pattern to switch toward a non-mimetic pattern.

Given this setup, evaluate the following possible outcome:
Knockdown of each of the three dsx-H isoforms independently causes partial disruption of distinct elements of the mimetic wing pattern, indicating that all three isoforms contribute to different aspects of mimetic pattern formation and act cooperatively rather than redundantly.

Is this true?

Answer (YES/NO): NO